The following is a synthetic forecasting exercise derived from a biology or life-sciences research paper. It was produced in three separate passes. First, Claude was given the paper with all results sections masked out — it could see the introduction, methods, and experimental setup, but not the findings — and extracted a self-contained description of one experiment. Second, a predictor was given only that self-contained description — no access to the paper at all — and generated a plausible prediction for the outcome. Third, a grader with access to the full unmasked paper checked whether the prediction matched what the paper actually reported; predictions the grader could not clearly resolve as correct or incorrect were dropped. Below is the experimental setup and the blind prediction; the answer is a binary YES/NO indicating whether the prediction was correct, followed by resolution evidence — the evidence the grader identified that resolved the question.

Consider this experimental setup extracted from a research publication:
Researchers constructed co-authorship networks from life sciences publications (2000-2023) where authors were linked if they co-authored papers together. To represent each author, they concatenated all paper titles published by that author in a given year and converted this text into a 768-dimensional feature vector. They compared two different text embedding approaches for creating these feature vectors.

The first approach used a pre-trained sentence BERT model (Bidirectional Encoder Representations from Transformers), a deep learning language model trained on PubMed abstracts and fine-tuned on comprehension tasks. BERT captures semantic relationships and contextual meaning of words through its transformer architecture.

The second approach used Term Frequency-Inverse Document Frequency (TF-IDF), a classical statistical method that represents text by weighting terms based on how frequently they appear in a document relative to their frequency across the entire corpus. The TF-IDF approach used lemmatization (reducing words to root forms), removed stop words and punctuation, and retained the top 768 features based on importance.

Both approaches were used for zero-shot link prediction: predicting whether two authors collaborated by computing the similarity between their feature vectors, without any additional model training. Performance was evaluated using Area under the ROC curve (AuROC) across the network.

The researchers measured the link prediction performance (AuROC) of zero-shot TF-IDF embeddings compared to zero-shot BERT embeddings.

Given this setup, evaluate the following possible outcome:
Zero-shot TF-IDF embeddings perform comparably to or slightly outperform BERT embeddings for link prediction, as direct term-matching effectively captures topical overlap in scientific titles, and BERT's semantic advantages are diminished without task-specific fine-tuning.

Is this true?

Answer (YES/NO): YES